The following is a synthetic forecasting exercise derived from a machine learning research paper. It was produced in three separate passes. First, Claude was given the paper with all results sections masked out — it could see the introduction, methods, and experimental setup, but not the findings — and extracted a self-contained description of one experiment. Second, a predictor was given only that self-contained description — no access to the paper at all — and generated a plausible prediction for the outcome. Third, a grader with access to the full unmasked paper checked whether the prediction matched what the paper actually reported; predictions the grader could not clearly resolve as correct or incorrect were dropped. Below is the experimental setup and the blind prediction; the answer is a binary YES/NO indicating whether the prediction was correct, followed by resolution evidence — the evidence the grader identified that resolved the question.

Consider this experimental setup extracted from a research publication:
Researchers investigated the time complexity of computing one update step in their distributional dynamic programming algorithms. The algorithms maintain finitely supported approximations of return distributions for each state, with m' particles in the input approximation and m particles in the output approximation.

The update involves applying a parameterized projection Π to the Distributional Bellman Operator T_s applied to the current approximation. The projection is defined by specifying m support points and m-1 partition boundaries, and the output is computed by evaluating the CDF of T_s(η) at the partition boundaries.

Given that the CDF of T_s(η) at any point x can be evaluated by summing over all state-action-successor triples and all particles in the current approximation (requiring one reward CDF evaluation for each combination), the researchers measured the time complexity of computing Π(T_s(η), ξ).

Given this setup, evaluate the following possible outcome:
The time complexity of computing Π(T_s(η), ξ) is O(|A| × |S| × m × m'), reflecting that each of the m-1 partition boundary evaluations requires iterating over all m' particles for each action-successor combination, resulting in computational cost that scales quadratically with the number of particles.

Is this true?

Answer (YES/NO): YES